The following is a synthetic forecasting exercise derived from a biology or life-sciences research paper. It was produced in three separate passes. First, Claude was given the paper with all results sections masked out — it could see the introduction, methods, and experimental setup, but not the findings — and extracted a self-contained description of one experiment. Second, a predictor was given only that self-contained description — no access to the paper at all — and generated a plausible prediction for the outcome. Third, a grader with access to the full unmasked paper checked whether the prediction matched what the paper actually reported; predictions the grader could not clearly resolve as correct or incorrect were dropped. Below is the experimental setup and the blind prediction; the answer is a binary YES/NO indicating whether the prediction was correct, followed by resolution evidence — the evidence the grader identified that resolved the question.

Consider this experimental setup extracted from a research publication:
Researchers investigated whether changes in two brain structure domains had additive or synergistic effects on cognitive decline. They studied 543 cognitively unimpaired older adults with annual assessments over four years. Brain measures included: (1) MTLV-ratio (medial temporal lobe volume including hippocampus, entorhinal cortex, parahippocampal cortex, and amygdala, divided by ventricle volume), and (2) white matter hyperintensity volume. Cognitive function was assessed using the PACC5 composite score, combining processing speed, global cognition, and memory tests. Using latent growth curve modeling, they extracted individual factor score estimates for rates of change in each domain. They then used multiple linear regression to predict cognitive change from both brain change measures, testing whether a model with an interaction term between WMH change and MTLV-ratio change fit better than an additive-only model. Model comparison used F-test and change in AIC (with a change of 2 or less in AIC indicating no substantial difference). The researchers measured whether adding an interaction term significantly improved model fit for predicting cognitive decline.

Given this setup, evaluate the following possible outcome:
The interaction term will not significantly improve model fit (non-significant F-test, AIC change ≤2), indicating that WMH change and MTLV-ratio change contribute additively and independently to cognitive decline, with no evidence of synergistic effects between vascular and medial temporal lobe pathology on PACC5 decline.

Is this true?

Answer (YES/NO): YES